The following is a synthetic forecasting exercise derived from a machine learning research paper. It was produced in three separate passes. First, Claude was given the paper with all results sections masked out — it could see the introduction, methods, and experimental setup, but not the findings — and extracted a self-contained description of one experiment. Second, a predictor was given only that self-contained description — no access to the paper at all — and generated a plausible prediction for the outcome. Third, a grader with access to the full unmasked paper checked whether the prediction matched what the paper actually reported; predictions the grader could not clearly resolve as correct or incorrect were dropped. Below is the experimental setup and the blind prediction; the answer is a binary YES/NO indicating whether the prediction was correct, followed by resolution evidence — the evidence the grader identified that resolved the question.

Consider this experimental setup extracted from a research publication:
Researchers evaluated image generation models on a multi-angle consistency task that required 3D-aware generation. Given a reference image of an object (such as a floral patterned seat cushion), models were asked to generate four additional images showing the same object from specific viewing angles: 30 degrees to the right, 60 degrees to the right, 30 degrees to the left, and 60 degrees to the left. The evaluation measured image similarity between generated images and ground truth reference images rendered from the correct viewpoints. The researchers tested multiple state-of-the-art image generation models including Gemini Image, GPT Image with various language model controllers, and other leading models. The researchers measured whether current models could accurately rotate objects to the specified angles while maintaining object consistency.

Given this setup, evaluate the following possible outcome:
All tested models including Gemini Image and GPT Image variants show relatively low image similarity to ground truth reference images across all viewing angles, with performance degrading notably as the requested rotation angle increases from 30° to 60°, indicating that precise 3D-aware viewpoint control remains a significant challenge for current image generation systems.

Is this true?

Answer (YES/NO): NO